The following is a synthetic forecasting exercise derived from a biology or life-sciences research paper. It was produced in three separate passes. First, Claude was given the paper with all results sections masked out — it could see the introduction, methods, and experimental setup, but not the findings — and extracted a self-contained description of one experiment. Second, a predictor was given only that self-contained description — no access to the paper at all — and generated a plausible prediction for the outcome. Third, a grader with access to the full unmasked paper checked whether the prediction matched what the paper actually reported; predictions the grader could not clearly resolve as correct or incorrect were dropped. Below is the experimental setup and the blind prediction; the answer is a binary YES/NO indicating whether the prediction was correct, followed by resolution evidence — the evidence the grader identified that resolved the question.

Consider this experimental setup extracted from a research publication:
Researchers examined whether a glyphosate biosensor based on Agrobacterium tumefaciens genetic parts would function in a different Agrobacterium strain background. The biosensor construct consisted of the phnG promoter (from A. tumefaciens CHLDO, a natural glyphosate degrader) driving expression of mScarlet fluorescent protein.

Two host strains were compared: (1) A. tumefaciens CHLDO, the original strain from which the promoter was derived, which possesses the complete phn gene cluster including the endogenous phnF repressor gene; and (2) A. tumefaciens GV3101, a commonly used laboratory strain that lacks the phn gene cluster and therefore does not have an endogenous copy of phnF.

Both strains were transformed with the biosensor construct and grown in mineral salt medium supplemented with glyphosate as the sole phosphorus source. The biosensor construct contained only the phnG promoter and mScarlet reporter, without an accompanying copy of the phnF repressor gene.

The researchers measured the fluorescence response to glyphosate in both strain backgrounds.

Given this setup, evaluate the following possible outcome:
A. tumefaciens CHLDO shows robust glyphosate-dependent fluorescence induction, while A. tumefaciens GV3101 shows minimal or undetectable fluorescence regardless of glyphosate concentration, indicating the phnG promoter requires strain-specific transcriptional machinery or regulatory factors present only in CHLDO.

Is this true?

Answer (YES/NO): NO